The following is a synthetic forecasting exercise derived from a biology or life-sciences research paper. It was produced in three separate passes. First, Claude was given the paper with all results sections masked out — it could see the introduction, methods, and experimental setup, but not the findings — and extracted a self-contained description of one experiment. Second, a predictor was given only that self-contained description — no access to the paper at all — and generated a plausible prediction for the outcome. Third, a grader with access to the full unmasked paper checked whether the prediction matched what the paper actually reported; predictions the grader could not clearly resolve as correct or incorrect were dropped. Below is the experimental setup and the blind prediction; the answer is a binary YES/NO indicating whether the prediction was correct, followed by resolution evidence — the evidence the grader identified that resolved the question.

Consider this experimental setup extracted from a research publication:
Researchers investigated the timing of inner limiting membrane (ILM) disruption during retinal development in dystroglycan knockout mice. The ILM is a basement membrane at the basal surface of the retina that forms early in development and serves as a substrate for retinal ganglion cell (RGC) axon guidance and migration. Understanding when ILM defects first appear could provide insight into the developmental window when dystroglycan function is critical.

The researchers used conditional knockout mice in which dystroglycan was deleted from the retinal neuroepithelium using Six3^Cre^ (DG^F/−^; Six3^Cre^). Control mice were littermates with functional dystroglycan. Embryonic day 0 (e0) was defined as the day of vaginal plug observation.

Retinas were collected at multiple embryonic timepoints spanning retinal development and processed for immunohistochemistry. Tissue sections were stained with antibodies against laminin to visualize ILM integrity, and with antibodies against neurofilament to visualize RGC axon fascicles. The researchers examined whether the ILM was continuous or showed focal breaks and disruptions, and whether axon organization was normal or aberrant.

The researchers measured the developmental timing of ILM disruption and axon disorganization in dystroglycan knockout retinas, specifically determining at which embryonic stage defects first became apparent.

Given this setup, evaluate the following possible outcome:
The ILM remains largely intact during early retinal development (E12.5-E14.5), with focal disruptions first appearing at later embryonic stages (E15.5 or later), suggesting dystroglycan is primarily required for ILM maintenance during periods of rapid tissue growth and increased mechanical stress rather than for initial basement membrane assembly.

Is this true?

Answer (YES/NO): YES